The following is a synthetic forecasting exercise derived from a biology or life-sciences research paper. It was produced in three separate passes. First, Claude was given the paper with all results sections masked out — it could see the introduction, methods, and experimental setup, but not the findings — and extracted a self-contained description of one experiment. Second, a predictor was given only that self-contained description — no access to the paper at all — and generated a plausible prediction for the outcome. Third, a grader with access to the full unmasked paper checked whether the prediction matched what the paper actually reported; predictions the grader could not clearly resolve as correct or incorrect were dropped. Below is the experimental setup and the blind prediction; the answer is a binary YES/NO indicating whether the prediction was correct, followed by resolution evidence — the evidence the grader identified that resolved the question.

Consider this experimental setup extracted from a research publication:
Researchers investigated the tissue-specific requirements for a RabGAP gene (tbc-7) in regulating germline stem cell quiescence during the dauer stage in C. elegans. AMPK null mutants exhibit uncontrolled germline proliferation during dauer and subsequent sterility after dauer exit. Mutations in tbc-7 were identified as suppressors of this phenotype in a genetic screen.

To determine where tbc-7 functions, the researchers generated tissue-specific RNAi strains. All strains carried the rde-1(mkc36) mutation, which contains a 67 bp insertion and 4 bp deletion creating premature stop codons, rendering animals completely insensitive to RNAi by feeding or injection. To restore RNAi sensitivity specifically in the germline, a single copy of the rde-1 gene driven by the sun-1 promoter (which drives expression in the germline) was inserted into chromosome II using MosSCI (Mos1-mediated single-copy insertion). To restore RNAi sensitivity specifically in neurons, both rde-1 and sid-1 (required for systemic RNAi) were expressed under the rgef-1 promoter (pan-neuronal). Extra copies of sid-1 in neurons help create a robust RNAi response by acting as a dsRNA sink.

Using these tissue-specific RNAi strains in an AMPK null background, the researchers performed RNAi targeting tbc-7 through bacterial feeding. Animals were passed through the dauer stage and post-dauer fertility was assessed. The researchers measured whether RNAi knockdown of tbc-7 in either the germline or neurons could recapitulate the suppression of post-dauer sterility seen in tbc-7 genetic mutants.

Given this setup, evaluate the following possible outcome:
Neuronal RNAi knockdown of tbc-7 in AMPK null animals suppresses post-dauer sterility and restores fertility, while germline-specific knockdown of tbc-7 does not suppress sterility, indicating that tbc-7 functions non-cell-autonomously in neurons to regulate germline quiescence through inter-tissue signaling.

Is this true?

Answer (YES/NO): YES